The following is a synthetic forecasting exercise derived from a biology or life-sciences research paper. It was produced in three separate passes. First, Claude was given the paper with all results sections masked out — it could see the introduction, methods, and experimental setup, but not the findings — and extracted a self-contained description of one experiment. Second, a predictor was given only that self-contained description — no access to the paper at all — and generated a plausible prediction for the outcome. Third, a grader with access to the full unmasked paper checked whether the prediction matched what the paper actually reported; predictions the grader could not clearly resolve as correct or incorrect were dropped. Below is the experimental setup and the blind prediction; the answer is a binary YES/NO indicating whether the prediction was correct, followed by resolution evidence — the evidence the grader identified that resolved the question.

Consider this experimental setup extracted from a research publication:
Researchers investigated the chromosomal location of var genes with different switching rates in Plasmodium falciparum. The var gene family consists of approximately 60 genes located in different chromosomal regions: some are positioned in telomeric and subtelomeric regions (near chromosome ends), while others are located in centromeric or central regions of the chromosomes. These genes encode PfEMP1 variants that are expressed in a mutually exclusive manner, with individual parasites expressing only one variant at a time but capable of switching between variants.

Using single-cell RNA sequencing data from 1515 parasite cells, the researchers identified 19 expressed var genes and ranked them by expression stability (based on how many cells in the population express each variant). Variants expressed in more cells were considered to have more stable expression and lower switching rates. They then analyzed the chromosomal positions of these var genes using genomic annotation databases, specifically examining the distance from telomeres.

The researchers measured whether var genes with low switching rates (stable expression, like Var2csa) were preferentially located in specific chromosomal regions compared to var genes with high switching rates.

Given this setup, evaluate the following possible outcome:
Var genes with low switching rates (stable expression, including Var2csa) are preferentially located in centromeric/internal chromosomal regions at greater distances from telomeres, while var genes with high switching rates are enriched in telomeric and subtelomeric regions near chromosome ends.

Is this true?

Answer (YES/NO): YES